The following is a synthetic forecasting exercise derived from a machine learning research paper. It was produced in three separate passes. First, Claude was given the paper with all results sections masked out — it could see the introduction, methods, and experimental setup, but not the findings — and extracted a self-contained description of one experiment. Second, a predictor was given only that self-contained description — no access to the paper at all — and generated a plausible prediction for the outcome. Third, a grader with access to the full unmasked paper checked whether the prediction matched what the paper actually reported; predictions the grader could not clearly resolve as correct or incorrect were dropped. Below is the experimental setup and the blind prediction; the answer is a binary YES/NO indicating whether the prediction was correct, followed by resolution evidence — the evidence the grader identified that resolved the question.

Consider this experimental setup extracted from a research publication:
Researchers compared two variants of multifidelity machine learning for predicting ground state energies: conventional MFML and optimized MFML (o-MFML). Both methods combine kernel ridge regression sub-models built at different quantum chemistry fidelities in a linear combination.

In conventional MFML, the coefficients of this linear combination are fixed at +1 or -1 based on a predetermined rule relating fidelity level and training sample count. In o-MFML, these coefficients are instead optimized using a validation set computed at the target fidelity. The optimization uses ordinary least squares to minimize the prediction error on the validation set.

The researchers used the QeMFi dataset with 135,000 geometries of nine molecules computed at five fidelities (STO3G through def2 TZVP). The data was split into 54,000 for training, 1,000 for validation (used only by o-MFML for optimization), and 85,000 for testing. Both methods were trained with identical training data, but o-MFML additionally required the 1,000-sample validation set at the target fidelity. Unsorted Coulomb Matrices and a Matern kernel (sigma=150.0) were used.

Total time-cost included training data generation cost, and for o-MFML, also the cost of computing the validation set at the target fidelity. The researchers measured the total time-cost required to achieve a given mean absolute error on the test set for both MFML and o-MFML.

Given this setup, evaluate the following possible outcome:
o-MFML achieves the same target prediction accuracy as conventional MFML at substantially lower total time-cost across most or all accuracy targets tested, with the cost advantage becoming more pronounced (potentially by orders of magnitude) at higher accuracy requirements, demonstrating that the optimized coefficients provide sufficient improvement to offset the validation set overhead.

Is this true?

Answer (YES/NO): NO